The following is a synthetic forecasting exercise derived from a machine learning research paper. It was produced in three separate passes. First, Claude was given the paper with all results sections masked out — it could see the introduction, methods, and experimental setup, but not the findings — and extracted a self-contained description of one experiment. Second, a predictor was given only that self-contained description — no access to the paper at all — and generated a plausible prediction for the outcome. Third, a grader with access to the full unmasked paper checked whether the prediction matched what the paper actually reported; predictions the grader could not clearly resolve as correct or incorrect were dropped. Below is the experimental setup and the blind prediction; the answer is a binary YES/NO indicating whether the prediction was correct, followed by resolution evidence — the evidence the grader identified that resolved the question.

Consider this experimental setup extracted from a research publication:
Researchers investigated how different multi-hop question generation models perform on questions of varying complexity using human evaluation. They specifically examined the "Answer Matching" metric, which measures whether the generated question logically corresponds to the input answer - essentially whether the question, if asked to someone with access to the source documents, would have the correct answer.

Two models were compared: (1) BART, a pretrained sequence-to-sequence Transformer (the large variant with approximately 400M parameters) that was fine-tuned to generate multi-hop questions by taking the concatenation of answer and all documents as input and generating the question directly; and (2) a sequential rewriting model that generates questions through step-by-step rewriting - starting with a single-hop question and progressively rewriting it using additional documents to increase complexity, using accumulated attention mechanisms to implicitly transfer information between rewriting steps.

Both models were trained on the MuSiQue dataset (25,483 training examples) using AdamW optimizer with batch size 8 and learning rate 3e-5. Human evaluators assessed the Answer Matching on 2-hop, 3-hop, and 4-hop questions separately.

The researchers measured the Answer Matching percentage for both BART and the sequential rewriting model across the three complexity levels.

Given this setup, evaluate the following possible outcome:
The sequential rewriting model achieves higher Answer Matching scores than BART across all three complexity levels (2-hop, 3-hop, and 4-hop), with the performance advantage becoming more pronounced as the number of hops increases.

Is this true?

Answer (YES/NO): NO